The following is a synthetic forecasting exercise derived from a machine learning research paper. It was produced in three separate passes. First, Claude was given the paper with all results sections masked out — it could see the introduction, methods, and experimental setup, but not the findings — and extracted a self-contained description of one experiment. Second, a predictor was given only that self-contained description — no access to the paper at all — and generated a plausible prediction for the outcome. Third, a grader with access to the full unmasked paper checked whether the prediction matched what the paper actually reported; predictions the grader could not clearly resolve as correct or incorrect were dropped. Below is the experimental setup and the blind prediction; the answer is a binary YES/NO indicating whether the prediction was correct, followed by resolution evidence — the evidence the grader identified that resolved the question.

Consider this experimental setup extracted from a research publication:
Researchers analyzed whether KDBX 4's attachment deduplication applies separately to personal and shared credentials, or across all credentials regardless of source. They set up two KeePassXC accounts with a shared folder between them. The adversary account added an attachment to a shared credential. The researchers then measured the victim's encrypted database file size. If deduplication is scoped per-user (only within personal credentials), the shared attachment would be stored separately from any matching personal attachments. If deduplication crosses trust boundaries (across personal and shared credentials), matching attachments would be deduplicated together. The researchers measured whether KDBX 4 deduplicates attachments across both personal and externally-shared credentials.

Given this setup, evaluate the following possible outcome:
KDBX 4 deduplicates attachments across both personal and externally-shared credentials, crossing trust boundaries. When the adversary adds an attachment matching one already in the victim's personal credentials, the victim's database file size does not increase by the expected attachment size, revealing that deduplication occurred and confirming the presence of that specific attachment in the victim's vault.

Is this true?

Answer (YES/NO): YES